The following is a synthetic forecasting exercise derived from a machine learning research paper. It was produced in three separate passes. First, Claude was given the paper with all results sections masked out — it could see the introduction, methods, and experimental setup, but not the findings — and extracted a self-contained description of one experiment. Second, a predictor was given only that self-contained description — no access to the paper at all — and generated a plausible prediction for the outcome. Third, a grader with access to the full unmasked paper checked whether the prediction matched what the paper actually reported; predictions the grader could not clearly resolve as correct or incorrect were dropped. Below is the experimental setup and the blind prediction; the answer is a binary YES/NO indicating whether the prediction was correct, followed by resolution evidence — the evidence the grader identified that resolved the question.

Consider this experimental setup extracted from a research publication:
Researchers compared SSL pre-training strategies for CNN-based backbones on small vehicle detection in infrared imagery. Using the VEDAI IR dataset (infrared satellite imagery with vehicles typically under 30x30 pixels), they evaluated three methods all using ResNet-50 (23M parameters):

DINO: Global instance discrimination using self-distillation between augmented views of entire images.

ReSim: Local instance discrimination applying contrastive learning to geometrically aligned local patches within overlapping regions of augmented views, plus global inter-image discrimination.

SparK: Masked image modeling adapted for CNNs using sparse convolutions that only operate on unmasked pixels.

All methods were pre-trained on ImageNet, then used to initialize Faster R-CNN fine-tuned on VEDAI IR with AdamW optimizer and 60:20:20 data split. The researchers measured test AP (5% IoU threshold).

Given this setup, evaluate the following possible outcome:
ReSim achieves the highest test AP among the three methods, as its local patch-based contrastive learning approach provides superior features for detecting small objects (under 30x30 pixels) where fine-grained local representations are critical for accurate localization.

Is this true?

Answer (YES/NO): YES